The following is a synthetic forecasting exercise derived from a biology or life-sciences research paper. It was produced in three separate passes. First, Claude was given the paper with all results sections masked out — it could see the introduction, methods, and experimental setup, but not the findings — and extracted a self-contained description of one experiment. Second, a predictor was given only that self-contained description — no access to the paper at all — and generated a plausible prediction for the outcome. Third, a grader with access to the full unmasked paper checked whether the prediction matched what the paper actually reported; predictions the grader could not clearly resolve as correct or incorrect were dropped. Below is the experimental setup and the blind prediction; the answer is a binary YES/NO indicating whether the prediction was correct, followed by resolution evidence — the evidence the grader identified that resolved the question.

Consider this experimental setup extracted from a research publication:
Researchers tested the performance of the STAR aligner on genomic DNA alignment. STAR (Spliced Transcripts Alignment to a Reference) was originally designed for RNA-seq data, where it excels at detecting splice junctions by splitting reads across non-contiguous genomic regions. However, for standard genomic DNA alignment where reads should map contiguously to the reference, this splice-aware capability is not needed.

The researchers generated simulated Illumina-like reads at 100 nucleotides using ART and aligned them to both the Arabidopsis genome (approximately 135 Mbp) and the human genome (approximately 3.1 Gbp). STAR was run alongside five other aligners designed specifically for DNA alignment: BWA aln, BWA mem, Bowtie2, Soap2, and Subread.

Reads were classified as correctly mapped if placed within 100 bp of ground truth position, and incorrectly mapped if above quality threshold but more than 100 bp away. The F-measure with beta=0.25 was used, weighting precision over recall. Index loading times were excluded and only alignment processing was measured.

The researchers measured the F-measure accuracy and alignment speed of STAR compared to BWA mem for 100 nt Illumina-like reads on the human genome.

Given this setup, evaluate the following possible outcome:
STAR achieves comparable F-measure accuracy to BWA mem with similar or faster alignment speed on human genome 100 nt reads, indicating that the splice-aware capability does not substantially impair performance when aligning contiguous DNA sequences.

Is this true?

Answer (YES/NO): YES